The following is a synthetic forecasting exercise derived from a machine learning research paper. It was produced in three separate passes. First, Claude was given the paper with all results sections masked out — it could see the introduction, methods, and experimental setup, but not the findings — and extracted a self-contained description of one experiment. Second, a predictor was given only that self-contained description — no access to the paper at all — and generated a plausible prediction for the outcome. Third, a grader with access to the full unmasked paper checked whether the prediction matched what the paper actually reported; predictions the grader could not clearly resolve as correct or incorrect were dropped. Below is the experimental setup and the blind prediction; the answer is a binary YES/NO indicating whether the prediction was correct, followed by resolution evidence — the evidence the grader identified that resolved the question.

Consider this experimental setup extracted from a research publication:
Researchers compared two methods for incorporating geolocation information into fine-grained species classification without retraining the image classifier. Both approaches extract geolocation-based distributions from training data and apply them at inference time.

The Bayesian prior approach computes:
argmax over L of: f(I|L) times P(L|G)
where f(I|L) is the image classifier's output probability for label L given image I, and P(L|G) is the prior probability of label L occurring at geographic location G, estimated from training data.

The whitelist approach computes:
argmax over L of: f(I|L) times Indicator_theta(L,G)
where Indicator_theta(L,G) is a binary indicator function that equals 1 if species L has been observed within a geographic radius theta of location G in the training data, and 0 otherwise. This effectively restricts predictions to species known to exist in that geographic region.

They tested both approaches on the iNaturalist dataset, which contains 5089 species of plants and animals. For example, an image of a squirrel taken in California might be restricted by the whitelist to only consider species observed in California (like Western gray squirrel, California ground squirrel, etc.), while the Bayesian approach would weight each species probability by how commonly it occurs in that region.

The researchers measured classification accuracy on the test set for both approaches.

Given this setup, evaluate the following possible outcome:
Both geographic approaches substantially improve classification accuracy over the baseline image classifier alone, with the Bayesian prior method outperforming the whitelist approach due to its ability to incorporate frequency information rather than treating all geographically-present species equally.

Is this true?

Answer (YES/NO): NO